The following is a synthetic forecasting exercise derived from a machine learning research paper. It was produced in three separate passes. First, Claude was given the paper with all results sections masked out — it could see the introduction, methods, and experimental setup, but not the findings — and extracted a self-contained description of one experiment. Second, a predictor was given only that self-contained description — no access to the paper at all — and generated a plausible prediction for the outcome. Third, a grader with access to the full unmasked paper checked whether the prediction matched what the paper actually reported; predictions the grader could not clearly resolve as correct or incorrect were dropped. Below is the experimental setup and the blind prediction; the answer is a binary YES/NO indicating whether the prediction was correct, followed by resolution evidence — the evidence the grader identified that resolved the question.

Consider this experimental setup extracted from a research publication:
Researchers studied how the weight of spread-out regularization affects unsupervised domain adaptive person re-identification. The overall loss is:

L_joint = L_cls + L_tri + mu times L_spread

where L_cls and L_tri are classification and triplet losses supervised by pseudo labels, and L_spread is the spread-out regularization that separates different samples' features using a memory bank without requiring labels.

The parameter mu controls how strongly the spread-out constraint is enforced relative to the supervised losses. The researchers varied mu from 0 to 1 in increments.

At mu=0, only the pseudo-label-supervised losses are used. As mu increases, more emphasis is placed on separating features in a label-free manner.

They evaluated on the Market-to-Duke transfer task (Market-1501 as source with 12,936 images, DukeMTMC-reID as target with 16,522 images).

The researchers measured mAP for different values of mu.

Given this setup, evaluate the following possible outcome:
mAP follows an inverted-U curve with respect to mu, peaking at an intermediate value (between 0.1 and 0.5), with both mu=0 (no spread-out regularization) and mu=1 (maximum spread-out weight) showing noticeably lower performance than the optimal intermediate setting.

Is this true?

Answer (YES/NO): NO